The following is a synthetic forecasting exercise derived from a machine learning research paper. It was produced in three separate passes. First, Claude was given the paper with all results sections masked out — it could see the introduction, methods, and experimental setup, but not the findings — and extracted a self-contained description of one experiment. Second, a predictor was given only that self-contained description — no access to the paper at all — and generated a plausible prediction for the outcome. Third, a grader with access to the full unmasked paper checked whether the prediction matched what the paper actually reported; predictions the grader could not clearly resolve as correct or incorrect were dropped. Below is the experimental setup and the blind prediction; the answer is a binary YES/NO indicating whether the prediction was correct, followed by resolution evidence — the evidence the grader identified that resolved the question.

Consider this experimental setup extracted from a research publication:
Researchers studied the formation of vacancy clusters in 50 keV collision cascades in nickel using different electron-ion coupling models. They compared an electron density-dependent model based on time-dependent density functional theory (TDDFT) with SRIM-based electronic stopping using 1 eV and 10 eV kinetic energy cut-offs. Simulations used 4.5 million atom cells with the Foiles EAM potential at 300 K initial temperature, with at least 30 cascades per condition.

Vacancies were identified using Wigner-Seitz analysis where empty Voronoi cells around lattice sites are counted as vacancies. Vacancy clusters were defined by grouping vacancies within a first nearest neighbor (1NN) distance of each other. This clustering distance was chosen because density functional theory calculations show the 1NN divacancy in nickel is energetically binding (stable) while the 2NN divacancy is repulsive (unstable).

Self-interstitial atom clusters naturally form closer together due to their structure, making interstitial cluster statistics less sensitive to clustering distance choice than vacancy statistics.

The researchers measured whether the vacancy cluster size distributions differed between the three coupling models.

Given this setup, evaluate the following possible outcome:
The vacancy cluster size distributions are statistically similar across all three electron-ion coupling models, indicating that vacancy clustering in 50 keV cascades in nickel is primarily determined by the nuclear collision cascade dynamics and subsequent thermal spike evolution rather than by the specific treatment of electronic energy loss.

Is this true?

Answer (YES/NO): NO